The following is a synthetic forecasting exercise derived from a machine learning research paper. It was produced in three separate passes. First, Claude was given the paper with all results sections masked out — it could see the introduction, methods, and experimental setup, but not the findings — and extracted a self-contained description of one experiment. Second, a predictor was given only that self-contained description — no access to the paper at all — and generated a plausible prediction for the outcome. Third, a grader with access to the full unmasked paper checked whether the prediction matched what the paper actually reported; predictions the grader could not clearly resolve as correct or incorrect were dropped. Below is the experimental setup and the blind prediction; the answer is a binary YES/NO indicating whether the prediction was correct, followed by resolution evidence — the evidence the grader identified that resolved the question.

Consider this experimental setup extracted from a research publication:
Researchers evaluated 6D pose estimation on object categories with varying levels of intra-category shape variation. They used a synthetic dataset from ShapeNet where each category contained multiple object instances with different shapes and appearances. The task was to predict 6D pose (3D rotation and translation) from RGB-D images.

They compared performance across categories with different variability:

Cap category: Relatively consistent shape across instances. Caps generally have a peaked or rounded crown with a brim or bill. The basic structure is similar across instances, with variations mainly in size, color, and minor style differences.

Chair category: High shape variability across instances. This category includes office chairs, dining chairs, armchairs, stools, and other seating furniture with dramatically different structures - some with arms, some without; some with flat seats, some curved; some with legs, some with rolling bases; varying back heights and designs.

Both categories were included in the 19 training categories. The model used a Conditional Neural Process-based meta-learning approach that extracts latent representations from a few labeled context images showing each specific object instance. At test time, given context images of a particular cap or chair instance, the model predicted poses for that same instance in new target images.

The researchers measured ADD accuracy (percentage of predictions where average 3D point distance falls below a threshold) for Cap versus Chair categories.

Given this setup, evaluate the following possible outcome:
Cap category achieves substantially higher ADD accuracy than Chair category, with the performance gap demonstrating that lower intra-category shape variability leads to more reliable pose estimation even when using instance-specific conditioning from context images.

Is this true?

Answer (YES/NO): NO